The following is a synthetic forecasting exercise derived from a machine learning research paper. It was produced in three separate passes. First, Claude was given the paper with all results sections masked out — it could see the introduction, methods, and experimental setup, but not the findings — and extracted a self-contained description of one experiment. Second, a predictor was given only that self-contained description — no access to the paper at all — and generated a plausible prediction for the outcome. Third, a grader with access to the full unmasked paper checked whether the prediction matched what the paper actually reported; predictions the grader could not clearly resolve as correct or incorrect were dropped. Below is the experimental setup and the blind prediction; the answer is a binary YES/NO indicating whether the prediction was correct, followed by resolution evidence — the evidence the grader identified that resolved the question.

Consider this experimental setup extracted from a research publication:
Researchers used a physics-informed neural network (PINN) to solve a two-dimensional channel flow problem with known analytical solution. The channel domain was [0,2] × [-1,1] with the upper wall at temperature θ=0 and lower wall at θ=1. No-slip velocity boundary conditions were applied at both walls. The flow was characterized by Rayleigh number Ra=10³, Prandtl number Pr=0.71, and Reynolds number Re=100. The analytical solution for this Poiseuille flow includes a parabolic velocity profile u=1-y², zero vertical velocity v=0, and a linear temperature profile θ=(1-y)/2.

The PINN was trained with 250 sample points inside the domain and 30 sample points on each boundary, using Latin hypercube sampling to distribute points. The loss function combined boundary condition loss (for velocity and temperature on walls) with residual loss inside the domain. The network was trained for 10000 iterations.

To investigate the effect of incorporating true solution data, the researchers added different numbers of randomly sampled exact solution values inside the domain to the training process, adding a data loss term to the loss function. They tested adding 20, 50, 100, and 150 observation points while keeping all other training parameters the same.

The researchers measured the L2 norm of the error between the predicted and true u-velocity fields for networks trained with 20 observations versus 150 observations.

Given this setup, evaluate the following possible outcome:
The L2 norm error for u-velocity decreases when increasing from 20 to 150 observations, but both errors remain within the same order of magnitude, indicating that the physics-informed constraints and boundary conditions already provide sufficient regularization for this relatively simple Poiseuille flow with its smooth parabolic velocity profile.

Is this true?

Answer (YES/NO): YES